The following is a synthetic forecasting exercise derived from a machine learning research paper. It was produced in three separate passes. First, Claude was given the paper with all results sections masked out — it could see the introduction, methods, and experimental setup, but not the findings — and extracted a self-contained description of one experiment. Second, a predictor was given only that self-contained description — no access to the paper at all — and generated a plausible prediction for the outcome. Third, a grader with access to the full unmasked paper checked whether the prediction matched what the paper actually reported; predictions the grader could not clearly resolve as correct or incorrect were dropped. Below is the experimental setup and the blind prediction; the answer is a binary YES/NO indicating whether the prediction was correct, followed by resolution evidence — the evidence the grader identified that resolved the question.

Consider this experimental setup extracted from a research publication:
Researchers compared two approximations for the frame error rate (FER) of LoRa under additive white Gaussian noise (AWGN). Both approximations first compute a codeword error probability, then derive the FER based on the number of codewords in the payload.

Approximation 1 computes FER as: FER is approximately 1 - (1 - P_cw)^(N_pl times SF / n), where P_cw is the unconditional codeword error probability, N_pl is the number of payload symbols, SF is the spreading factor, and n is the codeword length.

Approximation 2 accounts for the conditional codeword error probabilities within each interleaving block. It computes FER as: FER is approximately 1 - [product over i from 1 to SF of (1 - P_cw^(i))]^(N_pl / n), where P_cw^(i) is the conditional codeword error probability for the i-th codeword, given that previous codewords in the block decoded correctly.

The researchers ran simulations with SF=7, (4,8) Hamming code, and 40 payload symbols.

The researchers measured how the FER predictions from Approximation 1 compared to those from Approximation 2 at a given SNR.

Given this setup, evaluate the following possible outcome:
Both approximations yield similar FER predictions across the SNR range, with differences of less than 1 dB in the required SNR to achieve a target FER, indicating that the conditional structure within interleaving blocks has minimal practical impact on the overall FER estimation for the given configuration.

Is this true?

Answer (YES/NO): NO